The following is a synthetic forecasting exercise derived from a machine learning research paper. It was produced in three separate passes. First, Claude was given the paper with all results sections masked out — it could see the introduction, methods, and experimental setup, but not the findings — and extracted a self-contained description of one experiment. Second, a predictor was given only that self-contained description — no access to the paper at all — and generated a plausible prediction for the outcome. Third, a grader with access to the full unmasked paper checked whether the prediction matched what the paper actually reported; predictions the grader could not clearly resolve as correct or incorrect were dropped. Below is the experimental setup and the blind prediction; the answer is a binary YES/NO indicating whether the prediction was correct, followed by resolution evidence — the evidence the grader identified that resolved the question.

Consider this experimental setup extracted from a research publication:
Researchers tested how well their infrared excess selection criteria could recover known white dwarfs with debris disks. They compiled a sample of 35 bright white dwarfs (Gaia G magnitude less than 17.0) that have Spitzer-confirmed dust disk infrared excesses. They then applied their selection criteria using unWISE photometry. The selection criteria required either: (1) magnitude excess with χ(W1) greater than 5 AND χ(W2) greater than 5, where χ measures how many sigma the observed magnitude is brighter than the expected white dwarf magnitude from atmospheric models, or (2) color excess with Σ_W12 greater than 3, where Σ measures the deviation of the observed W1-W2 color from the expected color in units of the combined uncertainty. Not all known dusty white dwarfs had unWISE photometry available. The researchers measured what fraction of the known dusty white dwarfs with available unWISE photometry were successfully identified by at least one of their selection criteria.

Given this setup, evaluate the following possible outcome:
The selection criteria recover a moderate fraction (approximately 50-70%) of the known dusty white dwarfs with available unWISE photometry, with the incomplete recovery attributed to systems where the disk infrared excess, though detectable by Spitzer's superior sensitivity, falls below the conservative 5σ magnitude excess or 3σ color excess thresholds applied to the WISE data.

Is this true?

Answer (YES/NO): NO